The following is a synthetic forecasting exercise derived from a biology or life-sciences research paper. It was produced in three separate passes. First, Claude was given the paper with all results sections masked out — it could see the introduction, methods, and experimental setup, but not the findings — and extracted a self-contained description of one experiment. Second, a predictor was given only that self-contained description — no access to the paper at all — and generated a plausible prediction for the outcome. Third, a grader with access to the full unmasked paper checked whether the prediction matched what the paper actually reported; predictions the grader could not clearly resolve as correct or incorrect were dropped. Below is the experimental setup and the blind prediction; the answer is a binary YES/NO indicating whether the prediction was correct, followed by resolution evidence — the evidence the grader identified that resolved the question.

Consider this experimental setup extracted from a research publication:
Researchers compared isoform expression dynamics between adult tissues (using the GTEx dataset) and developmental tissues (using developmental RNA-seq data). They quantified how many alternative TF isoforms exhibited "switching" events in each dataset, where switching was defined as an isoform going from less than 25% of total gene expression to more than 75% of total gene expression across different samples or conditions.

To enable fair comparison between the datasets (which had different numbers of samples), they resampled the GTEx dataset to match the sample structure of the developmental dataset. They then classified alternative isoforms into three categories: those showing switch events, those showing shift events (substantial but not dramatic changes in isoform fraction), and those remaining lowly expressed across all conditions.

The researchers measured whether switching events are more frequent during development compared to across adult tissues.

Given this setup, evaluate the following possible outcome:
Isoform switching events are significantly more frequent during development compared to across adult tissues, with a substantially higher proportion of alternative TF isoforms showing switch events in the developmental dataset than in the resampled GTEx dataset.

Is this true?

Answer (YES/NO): YES